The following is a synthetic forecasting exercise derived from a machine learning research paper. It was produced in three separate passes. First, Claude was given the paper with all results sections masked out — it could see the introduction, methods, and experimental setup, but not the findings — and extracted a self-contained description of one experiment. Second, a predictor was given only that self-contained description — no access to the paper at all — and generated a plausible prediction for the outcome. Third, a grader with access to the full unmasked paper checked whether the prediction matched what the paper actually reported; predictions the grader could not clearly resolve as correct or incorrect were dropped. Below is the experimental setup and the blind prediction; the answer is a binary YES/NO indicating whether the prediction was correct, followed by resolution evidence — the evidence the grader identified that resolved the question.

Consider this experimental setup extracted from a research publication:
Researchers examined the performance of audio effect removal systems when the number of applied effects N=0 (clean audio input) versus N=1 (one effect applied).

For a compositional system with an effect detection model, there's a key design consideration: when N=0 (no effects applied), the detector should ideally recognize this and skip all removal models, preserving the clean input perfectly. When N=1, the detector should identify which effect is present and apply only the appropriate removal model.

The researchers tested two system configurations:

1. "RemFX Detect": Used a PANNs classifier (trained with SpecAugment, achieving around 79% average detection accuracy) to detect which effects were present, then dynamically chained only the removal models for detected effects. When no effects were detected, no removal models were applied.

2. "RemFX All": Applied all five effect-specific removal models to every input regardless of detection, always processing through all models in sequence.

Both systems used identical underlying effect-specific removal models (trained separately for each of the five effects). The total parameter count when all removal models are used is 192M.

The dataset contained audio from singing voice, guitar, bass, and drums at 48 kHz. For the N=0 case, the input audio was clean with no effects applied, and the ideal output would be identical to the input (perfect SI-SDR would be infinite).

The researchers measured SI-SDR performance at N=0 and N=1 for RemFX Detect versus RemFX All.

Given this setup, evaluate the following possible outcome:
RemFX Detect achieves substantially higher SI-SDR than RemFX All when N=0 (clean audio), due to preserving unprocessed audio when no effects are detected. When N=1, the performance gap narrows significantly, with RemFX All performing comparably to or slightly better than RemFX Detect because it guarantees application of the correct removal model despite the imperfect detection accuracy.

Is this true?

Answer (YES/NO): NO